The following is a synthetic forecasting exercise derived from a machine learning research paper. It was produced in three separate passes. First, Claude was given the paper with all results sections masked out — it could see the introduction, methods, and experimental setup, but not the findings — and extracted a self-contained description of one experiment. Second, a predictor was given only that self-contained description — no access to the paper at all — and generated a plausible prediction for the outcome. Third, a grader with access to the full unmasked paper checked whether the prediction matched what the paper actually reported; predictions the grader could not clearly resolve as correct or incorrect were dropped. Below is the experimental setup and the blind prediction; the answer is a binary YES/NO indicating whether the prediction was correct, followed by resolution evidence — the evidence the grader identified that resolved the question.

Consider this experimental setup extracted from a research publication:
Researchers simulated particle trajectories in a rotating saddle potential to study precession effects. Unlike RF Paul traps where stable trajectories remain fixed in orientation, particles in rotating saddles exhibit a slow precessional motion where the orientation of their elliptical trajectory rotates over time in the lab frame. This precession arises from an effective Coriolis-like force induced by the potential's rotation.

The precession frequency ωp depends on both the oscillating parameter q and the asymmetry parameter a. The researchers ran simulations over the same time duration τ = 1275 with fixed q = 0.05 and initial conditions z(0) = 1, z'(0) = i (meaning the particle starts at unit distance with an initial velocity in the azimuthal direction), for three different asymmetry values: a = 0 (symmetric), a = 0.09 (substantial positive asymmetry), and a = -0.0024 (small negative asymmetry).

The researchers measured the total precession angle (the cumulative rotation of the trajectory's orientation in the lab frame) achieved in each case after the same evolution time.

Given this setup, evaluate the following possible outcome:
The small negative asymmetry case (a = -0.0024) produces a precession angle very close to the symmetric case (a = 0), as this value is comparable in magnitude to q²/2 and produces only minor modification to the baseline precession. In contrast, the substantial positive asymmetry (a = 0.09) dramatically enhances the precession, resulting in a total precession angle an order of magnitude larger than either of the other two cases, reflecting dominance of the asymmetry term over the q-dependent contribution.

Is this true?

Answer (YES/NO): NO